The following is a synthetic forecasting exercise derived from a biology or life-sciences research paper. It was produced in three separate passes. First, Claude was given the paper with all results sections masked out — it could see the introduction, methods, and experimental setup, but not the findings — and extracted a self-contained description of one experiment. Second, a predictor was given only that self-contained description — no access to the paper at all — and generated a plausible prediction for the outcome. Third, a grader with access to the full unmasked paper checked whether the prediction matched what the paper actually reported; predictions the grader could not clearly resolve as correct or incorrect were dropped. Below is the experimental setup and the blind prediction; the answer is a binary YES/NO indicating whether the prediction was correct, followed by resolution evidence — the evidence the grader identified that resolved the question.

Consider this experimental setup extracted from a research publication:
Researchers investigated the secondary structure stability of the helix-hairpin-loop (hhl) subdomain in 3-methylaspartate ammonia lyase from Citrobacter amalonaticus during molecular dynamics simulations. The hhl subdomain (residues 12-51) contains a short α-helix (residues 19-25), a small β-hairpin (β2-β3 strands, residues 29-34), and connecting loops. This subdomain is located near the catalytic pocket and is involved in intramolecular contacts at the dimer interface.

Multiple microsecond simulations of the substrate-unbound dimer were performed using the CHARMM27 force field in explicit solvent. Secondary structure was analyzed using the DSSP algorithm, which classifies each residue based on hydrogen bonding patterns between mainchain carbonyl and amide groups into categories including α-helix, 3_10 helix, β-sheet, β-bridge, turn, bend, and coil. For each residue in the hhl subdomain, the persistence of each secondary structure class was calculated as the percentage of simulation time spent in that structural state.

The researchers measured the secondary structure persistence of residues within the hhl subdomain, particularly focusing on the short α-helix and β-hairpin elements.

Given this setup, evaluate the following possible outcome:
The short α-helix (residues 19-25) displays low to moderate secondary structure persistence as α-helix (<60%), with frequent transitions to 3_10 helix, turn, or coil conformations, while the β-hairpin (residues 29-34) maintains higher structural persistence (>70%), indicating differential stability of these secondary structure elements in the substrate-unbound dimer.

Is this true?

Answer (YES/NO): NO